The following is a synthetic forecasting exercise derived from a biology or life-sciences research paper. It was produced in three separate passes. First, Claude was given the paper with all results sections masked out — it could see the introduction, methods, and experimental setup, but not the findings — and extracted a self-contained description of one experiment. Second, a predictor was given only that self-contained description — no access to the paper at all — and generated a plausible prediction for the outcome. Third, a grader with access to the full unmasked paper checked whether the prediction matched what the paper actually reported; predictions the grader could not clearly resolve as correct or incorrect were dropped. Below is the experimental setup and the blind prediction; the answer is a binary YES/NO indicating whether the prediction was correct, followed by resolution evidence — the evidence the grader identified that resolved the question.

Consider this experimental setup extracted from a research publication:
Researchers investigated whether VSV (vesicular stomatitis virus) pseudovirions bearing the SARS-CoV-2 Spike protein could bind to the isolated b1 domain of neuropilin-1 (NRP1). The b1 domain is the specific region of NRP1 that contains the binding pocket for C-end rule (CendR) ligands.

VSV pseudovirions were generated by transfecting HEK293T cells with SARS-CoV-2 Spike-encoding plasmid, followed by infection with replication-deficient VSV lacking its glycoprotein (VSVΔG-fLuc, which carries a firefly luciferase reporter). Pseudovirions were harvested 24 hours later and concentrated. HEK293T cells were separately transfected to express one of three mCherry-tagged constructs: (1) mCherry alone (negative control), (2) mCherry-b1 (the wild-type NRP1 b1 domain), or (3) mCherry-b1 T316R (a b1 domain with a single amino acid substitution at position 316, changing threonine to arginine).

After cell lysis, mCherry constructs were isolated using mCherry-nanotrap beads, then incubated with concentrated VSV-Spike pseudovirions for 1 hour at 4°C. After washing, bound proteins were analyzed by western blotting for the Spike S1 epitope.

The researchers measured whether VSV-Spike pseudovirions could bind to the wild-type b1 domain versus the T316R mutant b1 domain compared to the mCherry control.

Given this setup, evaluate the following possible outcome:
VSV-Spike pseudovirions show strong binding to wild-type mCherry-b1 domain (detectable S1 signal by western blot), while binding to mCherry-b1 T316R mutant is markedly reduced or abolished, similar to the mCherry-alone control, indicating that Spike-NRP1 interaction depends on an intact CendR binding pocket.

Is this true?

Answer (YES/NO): YES